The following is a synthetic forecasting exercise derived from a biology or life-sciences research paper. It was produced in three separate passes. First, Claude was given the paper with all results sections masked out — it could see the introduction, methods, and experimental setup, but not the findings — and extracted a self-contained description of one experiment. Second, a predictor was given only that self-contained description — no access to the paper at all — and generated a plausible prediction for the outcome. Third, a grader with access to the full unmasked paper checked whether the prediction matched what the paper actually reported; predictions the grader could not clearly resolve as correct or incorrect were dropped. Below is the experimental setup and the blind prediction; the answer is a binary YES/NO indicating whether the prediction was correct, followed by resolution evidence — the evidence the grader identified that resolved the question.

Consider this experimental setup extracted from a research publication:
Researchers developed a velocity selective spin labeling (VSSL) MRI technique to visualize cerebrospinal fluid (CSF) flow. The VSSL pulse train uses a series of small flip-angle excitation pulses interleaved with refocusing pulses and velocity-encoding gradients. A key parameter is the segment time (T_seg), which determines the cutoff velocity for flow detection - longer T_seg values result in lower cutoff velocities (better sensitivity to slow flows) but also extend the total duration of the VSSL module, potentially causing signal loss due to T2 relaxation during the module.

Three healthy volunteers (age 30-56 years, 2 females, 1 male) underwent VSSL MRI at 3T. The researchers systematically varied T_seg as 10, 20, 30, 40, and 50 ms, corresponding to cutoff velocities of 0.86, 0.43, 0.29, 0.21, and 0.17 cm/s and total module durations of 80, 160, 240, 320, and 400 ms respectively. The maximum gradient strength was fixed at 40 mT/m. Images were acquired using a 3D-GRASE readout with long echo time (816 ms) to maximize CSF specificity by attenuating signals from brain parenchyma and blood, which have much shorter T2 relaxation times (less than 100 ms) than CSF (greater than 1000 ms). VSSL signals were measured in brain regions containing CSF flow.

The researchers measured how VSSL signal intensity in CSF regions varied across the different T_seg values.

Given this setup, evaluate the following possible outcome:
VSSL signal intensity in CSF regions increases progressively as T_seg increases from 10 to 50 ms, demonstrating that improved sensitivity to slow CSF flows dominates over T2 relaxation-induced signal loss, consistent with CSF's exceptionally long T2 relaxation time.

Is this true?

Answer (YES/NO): NO